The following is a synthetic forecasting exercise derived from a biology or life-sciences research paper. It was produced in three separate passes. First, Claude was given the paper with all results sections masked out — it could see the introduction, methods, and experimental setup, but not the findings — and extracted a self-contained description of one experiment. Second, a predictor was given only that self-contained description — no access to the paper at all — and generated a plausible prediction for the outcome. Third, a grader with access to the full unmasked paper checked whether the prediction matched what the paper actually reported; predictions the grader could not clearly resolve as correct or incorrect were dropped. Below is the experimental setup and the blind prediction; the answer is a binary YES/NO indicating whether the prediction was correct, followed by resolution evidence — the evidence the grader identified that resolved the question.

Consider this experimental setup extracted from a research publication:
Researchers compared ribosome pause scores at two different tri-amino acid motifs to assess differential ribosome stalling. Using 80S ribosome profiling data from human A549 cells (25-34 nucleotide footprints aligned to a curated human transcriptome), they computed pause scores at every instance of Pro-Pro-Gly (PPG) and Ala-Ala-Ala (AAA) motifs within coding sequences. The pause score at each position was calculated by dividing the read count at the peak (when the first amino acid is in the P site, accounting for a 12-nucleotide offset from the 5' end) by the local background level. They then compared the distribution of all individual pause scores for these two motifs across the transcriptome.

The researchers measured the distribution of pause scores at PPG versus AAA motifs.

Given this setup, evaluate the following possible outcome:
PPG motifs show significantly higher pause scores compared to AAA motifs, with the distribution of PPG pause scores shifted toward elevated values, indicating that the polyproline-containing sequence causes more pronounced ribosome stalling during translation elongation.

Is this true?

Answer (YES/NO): YES